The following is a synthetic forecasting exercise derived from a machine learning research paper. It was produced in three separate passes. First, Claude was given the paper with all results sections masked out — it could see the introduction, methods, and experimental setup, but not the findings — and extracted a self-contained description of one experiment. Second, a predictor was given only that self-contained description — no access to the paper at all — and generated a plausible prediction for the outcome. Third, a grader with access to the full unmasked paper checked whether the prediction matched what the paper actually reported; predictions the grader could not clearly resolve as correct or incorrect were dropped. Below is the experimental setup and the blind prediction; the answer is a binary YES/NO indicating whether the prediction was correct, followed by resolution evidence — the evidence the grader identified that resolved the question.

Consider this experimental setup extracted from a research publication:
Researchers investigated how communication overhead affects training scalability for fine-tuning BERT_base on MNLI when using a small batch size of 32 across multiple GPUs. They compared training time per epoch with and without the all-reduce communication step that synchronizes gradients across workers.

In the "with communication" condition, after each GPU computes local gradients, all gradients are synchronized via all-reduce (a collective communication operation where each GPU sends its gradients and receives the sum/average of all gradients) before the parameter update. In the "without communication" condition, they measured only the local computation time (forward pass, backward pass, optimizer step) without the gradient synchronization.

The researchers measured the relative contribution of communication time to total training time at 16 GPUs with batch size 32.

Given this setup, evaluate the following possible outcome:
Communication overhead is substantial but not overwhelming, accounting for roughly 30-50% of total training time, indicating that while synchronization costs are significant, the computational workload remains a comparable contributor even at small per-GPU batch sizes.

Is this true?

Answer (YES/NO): NO